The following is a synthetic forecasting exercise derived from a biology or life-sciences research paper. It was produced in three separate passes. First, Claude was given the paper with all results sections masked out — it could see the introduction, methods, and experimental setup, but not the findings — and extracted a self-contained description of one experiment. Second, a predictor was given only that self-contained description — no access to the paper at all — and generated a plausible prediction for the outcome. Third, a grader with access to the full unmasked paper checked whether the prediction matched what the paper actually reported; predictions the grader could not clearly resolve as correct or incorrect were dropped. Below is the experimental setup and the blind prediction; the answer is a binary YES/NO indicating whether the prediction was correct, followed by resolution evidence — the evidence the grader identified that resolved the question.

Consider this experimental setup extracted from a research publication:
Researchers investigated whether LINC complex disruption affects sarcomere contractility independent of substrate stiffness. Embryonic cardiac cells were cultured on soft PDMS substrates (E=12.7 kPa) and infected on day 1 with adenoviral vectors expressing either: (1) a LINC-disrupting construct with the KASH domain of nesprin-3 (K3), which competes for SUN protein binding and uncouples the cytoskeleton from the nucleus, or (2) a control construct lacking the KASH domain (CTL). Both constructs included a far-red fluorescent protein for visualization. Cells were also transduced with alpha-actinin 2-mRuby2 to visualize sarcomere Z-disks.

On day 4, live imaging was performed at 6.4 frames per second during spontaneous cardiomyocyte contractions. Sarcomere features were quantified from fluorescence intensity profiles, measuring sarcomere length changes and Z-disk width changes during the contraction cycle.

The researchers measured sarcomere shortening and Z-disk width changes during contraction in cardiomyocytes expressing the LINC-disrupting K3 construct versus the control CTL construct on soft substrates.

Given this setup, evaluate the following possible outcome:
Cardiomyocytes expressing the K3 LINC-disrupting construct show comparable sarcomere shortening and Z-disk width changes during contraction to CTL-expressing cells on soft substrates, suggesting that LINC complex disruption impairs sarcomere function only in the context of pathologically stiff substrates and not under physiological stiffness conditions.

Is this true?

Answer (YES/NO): NO